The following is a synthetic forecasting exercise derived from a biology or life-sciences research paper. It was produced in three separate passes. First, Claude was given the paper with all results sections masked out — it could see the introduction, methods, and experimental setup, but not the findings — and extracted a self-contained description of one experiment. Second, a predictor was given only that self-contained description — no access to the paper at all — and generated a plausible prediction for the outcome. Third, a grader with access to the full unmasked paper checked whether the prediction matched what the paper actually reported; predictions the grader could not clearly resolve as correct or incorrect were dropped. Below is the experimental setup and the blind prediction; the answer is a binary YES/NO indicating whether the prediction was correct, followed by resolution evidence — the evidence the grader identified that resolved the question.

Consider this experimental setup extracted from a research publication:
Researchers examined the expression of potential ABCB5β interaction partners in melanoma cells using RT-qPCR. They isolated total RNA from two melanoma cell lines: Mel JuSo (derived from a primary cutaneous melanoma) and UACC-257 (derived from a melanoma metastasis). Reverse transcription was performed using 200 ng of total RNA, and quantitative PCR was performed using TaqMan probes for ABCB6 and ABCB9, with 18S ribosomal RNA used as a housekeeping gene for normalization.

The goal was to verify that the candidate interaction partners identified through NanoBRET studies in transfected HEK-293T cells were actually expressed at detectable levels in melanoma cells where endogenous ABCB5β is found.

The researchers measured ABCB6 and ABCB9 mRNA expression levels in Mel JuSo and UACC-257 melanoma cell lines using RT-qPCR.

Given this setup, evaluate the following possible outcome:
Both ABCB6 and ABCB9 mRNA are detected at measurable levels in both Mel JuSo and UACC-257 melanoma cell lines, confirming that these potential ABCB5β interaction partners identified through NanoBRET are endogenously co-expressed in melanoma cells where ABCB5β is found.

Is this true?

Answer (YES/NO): YES